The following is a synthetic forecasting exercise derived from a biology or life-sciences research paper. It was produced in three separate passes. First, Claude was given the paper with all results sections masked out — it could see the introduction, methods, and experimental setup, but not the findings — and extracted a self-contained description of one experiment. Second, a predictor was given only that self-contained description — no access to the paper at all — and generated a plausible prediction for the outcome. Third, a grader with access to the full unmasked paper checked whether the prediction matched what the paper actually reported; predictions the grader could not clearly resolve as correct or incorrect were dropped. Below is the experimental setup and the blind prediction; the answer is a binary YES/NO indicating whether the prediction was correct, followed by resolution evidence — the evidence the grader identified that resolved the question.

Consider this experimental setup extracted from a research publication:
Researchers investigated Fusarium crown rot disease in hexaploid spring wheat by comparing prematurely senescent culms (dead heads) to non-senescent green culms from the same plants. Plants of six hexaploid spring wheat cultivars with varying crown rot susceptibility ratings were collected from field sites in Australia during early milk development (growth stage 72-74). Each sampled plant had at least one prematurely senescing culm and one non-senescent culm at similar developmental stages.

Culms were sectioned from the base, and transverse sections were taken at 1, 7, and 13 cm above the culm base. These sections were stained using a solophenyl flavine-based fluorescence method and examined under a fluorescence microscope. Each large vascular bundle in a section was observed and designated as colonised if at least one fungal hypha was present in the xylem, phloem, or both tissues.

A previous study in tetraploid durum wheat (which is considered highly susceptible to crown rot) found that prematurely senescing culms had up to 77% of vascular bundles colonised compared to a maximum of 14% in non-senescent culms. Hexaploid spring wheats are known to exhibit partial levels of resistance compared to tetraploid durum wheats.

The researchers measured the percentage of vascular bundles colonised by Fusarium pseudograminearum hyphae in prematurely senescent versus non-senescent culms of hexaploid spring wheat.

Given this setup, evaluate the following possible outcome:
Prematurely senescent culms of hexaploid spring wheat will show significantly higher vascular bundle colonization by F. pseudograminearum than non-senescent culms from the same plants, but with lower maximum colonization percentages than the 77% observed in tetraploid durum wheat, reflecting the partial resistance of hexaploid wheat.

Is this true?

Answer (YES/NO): NO